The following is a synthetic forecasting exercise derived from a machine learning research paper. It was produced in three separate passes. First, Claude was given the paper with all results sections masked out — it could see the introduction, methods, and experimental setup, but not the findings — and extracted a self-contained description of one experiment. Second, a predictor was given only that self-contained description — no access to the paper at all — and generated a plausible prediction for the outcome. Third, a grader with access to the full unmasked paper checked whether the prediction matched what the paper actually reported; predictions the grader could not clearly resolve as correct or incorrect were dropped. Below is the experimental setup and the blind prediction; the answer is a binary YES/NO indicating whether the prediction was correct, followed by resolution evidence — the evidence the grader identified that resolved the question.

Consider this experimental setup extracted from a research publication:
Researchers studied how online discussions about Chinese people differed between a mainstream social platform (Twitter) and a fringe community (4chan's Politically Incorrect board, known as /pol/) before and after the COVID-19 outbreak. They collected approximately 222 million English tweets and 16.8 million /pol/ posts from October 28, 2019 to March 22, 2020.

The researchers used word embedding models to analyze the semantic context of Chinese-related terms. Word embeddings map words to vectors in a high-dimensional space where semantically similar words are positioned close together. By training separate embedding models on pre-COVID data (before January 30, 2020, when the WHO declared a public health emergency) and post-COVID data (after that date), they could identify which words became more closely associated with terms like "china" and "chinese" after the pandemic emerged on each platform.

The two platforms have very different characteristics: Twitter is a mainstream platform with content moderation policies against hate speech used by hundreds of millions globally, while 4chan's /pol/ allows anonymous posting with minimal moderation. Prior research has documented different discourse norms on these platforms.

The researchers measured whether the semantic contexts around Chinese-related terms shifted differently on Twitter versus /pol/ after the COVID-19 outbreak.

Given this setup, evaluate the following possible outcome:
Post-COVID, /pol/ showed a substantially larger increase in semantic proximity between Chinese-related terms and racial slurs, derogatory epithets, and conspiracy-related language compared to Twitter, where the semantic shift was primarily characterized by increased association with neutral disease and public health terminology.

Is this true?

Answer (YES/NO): NO